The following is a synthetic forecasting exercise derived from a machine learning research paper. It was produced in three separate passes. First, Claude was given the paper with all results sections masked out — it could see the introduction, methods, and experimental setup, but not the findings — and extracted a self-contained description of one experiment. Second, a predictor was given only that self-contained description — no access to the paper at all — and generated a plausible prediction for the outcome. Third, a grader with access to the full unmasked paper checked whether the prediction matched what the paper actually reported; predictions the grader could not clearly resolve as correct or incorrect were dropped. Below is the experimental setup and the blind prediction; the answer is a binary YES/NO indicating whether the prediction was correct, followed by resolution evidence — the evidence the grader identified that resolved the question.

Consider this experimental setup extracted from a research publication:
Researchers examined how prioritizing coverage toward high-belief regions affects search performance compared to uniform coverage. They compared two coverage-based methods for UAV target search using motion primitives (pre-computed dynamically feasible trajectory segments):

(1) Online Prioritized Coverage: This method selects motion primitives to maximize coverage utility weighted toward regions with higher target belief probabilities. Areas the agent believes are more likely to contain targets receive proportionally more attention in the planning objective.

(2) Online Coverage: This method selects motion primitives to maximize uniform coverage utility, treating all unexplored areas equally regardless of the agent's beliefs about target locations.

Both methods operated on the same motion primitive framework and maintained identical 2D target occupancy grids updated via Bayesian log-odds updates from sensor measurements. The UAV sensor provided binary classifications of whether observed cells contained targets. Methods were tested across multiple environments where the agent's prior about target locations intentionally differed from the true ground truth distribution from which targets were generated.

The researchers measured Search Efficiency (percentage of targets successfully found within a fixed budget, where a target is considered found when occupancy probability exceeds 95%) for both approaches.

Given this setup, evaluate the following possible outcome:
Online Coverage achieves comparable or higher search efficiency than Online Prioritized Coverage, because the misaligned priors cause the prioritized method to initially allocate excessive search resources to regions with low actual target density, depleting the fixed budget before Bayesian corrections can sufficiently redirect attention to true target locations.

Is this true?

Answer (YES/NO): NO